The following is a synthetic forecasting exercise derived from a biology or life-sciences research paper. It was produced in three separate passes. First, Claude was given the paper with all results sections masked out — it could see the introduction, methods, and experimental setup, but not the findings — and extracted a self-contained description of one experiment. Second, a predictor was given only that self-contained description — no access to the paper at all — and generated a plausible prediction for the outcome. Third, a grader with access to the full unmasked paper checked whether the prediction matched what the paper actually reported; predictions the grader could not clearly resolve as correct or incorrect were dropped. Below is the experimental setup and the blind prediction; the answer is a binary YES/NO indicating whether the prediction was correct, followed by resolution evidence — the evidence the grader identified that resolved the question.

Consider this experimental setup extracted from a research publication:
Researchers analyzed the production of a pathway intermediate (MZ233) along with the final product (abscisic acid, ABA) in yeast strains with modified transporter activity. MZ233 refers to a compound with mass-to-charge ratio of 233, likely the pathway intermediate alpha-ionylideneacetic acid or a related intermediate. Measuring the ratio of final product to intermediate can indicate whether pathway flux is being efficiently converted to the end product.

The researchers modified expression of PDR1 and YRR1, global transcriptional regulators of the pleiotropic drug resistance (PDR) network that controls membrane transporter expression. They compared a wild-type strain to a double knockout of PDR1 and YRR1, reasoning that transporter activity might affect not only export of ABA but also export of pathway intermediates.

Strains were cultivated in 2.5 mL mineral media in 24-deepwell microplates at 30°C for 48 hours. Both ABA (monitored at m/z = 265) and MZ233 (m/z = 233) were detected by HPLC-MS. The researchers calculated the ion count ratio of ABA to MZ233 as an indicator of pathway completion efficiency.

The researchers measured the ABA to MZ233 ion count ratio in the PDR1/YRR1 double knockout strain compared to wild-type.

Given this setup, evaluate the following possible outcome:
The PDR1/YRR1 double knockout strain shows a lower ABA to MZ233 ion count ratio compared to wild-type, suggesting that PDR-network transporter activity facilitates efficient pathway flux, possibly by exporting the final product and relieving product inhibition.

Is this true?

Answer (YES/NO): NO